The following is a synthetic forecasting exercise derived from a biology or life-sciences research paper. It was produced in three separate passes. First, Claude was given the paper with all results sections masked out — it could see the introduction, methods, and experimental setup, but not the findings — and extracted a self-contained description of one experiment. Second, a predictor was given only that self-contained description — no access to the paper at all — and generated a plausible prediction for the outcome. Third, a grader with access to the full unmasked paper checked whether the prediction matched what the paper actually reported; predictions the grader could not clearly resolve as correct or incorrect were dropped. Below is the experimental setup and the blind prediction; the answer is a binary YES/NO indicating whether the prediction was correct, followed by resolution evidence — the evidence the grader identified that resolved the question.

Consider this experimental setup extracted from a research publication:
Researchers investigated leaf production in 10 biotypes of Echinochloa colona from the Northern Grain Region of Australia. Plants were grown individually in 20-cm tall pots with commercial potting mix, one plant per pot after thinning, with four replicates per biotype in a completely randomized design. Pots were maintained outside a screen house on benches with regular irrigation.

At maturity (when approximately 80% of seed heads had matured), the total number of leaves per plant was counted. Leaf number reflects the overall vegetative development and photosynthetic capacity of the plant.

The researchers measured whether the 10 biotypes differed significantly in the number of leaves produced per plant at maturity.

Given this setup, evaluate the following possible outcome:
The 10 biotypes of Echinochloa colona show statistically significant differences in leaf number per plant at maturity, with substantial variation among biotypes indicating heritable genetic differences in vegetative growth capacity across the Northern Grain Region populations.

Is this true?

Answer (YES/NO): YES